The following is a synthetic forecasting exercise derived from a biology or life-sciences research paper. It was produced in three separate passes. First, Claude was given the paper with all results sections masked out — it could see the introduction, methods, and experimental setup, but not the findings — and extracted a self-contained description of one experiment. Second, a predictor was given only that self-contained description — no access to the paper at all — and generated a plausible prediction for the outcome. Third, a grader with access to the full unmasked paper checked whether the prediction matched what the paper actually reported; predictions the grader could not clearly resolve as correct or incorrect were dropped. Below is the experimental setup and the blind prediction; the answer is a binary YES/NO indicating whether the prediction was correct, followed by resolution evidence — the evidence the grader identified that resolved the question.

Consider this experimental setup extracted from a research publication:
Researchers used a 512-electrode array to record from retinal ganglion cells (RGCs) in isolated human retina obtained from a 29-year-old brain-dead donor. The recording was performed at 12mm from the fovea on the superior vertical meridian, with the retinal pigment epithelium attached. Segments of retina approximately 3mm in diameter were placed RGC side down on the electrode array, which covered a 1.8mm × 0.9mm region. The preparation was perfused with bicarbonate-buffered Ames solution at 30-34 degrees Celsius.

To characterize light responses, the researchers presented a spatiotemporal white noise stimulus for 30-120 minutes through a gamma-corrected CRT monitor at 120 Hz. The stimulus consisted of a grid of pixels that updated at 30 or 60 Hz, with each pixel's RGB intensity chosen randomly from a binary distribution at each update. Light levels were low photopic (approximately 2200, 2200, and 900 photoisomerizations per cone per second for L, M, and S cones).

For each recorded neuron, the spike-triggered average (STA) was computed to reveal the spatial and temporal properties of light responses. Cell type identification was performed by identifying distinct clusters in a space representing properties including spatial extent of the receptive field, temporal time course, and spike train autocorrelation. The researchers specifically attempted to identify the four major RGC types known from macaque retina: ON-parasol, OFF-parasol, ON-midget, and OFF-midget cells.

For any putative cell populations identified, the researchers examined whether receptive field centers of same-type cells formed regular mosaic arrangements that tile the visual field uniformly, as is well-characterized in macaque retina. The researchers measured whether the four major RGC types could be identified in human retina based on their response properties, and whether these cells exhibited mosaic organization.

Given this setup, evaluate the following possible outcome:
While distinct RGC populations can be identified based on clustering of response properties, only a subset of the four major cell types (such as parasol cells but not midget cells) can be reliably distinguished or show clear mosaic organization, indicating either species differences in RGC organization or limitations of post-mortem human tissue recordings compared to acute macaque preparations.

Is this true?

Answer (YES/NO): NO